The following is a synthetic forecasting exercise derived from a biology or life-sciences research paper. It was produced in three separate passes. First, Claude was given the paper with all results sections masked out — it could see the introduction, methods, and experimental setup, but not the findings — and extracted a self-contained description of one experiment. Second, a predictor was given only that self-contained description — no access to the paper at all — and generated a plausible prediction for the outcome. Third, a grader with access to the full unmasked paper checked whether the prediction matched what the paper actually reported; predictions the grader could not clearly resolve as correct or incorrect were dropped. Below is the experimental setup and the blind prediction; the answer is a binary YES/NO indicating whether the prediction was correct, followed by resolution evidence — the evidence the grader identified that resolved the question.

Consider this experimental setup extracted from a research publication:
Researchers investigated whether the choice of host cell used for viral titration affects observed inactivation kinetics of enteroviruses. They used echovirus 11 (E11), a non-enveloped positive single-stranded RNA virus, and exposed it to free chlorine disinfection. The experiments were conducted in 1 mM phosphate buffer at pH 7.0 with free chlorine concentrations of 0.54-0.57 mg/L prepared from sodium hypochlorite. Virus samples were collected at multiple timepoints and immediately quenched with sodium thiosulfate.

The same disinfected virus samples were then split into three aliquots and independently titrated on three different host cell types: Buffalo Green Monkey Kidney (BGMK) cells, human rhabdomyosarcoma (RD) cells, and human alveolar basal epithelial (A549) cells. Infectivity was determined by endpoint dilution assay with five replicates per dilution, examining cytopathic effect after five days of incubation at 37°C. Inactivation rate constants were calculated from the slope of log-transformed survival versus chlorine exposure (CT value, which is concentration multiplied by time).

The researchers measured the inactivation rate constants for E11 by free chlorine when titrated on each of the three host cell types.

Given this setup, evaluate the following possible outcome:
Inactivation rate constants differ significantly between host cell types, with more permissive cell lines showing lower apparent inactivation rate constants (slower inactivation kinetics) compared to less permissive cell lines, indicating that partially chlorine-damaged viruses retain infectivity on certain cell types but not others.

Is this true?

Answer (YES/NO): NO